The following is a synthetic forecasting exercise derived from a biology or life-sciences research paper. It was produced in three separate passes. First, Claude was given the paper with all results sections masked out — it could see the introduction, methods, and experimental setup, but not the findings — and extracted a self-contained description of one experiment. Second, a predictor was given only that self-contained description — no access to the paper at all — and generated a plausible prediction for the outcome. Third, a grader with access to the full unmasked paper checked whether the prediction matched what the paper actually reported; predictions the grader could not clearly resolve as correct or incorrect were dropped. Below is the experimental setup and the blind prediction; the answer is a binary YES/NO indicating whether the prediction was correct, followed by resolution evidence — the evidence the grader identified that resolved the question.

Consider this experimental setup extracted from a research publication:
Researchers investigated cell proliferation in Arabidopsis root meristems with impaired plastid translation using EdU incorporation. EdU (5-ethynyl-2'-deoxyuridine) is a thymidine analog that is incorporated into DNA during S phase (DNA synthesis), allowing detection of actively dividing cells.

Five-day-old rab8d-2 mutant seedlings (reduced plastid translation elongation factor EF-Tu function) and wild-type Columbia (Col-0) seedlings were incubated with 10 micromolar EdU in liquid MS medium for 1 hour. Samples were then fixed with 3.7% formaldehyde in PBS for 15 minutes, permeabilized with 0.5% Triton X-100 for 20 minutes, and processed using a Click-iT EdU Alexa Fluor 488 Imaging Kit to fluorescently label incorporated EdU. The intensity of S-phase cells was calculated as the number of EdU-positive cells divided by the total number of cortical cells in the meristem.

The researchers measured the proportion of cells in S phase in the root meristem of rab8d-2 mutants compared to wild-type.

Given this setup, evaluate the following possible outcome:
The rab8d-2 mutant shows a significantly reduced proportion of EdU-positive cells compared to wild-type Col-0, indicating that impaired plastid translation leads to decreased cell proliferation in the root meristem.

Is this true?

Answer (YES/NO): YES